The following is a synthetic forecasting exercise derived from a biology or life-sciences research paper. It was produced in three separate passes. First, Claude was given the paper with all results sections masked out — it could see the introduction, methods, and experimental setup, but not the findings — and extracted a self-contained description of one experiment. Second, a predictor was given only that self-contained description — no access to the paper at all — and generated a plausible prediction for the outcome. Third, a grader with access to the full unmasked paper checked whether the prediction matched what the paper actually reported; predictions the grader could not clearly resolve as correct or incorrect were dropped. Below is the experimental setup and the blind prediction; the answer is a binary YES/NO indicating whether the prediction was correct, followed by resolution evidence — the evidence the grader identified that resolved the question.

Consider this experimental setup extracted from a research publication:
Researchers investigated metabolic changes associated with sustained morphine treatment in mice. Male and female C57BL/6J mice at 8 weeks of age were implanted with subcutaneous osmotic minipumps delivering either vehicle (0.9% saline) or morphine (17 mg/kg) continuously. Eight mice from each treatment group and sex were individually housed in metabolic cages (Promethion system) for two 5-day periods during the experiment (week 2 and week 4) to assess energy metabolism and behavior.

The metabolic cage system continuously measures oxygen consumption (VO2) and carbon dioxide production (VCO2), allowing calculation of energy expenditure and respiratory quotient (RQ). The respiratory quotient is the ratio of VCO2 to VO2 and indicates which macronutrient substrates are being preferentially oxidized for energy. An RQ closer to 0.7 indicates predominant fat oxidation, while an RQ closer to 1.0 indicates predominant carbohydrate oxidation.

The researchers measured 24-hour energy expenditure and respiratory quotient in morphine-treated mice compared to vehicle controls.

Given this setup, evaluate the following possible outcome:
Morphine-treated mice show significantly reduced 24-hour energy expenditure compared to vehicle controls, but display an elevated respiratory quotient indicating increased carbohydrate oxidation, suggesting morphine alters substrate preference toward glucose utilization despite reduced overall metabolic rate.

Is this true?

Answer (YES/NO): NO